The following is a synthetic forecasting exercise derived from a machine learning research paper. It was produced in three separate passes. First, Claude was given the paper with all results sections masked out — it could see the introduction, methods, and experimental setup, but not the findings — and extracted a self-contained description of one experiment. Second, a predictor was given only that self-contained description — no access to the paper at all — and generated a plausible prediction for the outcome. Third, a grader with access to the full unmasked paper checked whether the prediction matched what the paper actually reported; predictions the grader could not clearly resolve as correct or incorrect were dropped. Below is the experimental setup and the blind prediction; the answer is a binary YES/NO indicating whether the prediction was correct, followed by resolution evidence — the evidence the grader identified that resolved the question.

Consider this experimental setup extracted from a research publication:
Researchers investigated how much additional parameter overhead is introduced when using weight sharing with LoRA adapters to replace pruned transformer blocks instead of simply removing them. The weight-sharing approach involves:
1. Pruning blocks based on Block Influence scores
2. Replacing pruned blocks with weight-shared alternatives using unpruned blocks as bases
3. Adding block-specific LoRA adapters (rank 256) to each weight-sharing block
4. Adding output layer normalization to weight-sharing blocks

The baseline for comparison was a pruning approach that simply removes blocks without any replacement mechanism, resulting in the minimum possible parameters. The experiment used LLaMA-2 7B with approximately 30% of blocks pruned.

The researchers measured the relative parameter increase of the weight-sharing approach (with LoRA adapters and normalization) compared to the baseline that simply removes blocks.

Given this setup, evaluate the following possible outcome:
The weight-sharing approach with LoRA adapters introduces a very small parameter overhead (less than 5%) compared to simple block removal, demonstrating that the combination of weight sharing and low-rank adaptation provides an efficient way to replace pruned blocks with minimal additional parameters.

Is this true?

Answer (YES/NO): YES